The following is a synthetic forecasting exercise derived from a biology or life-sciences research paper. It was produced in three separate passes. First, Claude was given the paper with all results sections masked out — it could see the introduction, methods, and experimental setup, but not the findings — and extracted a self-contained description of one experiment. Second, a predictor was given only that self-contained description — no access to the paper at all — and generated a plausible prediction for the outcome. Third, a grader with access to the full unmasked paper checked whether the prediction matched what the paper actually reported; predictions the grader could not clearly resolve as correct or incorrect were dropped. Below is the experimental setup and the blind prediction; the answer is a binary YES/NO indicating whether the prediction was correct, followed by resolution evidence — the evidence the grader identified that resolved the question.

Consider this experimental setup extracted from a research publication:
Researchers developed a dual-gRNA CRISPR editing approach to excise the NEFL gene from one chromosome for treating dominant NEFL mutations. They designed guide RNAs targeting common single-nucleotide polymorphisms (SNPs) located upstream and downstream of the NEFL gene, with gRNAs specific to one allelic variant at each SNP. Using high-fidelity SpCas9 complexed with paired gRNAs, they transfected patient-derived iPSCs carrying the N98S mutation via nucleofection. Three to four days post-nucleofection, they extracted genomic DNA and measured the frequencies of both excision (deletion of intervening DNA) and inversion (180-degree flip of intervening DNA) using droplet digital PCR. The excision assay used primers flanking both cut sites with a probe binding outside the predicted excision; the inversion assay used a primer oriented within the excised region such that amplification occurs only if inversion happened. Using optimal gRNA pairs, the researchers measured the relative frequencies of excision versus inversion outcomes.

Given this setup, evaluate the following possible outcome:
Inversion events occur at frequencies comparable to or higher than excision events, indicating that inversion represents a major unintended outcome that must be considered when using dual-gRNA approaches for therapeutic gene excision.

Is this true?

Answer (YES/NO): NO